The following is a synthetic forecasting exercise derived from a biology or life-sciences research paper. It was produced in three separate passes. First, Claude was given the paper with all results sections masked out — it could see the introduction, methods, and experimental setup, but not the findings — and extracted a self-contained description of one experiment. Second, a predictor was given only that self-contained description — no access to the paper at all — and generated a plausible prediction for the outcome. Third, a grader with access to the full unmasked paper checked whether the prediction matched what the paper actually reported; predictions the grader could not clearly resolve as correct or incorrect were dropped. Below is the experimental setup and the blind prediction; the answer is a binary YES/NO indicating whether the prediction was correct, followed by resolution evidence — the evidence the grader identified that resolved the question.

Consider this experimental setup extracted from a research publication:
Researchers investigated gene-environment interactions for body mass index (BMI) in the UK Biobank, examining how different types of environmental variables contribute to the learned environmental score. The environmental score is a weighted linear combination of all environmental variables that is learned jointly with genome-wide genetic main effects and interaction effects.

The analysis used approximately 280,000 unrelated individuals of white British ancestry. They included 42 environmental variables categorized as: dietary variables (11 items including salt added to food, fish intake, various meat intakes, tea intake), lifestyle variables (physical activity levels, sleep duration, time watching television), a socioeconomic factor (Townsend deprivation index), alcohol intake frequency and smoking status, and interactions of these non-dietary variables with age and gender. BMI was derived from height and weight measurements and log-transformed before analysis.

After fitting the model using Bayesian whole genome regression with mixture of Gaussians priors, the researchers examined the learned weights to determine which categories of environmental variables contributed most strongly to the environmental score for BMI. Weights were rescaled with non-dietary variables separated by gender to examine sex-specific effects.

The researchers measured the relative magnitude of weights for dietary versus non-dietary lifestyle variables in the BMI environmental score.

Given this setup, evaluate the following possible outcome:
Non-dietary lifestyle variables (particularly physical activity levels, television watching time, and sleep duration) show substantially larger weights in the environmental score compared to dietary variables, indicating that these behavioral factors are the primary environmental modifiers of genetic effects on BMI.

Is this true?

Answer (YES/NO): YES